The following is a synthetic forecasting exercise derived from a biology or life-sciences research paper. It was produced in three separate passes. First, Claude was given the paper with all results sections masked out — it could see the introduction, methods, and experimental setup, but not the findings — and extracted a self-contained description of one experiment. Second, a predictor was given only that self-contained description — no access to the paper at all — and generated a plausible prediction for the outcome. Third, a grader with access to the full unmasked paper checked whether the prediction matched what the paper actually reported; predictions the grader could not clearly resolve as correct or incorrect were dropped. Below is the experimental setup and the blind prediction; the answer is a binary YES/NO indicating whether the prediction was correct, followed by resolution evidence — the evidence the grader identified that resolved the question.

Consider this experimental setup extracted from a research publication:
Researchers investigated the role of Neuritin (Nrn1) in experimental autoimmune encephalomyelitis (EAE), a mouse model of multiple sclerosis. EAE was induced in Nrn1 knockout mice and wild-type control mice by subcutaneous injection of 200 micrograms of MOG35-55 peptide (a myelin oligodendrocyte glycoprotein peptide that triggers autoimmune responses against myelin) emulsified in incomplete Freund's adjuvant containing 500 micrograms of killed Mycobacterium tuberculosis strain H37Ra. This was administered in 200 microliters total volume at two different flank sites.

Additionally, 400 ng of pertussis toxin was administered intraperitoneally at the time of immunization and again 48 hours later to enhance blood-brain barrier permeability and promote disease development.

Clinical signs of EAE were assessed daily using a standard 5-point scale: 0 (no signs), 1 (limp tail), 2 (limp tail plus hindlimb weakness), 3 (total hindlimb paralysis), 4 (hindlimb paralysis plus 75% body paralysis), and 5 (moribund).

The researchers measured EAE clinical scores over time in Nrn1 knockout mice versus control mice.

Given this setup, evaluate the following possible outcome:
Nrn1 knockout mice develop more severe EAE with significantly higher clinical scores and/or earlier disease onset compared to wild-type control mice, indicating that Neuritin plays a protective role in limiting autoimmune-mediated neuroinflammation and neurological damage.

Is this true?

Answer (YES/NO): YES